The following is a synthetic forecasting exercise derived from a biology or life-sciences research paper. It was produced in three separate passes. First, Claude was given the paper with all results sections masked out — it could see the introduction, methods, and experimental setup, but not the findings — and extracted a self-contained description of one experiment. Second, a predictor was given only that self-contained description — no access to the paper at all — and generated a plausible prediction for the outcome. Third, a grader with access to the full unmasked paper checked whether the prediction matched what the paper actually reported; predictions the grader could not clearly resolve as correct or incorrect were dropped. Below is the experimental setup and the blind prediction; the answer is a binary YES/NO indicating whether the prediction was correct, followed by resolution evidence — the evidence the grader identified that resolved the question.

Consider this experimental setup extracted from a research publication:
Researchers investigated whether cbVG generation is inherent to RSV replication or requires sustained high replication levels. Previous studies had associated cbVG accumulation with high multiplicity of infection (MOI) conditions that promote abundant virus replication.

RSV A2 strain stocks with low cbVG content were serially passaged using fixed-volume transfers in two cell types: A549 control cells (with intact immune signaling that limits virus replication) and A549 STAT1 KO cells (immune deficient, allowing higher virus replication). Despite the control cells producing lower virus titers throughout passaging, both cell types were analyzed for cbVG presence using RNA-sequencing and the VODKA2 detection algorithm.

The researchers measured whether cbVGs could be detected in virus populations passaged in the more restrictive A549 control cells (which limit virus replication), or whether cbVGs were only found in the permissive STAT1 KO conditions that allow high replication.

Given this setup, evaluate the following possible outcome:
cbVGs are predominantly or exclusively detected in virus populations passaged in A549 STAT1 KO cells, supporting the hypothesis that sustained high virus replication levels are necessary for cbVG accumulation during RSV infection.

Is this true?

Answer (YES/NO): NO